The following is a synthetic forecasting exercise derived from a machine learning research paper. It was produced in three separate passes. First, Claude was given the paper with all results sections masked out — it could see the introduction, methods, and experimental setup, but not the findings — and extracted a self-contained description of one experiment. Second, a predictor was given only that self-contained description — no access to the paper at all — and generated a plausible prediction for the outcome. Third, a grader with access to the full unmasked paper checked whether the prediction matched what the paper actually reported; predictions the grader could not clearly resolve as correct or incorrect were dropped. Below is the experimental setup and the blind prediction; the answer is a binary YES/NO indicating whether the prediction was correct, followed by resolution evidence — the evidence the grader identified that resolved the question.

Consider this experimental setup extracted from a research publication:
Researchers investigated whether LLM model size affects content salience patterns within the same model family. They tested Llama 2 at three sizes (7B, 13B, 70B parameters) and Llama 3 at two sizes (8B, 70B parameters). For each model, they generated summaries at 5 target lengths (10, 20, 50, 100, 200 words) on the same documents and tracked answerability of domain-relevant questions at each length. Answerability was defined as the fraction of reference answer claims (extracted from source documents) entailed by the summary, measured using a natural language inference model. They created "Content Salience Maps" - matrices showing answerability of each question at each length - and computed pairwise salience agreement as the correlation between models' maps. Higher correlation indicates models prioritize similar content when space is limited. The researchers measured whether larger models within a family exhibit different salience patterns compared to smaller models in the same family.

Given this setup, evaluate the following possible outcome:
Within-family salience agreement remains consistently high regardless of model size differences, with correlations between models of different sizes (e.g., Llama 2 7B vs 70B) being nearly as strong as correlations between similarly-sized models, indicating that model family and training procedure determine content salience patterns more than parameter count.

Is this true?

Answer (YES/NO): NO